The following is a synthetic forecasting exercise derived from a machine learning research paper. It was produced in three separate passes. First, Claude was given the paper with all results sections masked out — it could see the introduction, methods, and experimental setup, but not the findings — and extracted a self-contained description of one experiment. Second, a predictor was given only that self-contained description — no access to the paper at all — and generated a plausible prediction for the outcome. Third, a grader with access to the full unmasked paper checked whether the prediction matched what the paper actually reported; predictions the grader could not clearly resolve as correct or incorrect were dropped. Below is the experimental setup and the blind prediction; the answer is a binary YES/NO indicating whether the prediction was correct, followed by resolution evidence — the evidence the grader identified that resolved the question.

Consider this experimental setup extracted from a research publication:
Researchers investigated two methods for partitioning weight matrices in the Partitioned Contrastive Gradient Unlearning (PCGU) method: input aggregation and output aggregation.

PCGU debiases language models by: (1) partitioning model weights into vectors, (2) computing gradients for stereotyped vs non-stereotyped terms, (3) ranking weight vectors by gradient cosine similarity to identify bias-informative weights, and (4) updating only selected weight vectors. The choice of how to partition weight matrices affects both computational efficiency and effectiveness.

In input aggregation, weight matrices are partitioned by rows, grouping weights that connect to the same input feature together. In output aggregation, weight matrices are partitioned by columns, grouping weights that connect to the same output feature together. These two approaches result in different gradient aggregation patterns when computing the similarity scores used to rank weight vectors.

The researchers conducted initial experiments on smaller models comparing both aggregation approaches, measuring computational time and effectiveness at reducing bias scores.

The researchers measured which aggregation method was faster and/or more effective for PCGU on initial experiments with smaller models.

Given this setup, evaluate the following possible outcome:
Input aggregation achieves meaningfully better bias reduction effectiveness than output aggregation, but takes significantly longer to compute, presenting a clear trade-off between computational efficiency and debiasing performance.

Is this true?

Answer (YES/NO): NO